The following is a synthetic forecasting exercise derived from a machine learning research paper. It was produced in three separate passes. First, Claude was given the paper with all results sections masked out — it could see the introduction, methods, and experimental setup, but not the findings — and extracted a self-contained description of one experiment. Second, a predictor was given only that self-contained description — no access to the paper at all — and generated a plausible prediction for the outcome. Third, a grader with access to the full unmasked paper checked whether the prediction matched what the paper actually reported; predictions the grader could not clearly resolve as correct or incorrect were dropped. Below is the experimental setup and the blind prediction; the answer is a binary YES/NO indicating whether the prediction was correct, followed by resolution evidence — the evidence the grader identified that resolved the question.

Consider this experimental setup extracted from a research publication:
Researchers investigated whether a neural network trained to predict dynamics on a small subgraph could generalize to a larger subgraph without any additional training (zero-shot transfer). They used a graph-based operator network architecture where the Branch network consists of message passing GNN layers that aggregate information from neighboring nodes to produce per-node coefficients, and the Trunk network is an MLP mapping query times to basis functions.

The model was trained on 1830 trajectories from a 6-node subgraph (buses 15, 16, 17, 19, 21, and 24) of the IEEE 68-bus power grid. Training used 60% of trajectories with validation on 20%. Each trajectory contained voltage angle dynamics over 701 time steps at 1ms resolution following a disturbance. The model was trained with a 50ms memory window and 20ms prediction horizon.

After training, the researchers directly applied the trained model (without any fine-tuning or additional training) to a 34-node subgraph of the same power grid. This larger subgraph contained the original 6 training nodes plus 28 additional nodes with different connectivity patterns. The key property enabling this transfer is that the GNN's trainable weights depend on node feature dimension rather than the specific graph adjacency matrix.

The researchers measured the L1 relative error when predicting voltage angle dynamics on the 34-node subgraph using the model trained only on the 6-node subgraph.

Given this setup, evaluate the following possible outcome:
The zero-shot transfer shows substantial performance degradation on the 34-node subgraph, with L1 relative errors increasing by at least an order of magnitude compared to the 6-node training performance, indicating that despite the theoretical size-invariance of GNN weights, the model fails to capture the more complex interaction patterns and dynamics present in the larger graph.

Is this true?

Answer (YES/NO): NO